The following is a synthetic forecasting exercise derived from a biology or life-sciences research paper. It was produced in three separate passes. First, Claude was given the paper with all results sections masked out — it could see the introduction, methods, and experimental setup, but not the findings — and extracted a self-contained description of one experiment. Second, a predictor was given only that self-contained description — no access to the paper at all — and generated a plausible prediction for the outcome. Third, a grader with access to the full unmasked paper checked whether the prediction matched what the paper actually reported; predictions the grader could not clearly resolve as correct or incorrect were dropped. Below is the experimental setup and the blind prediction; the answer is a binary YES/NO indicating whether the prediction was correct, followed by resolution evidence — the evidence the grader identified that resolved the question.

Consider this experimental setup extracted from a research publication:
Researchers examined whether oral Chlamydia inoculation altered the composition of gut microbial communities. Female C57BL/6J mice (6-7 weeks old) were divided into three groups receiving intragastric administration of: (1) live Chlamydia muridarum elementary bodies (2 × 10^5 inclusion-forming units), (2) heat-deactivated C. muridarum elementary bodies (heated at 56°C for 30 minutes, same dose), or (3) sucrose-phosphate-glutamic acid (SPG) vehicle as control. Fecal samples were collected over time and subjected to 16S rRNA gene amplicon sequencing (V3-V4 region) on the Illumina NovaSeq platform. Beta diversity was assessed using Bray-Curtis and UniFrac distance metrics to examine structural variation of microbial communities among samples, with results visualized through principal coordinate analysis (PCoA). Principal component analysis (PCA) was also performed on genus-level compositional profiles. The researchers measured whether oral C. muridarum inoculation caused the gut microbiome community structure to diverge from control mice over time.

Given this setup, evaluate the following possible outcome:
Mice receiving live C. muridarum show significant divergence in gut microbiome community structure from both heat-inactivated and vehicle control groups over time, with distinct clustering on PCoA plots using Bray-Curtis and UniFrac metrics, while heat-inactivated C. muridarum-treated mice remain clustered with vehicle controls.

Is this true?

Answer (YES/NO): NO